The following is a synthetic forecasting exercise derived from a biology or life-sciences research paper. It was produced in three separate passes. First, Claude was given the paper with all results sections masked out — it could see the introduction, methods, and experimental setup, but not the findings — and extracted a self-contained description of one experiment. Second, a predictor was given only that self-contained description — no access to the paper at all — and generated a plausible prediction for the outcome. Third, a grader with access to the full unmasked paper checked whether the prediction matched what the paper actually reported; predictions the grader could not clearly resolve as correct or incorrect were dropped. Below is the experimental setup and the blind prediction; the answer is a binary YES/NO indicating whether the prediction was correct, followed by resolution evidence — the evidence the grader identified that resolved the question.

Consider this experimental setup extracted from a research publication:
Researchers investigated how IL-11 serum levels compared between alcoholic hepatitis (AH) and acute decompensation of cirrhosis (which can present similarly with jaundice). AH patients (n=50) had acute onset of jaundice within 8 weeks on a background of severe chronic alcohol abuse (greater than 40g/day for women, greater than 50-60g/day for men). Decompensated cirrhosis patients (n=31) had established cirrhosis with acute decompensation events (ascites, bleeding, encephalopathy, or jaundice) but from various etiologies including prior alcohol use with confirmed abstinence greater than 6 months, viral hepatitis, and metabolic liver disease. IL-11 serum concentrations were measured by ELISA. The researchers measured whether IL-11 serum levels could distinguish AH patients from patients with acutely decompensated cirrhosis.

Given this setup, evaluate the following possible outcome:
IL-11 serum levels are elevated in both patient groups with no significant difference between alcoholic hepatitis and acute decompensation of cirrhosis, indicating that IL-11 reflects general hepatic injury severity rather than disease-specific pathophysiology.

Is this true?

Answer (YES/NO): NO